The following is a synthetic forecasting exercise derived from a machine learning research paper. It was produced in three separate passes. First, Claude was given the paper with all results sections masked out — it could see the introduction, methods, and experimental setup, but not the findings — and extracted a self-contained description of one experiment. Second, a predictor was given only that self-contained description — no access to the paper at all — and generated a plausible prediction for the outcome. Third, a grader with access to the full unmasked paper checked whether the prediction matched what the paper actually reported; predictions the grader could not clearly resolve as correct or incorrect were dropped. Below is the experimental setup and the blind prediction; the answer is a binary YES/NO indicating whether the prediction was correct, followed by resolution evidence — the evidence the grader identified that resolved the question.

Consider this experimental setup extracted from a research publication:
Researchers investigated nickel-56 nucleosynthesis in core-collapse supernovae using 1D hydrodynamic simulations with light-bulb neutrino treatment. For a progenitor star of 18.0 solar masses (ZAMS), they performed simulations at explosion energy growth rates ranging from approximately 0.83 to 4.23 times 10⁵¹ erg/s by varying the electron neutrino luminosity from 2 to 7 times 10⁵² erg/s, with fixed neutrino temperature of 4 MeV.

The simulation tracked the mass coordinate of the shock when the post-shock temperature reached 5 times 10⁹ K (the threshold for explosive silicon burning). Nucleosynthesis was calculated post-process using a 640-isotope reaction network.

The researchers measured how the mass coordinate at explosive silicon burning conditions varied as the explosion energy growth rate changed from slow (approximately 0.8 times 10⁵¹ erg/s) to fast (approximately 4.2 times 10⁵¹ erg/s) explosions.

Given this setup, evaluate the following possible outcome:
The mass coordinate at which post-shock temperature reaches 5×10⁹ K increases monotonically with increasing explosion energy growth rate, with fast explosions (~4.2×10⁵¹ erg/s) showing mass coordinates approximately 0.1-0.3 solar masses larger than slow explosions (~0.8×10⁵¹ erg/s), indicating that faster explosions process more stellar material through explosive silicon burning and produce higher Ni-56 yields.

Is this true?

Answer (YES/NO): NO